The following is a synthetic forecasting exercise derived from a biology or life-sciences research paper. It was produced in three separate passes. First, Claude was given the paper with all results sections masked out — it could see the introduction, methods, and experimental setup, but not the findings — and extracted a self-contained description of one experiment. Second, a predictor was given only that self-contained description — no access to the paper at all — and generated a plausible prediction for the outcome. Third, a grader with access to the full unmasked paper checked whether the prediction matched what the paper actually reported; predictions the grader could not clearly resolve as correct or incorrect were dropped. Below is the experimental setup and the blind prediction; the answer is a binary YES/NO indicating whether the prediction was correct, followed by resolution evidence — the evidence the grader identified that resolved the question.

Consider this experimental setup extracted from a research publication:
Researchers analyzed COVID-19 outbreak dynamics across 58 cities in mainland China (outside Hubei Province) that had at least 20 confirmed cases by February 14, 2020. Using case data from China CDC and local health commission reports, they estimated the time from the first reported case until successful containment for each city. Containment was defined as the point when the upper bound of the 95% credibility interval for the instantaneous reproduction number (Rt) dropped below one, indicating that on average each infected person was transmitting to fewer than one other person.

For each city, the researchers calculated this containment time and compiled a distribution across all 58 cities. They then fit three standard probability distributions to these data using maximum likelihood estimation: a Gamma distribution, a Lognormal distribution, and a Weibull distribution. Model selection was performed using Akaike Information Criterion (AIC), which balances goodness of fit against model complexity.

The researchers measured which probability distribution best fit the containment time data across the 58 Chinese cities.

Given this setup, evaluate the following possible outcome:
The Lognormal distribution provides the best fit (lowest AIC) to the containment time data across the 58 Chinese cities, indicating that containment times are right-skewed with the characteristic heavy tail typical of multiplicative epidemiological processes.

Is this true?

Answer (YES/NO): NO